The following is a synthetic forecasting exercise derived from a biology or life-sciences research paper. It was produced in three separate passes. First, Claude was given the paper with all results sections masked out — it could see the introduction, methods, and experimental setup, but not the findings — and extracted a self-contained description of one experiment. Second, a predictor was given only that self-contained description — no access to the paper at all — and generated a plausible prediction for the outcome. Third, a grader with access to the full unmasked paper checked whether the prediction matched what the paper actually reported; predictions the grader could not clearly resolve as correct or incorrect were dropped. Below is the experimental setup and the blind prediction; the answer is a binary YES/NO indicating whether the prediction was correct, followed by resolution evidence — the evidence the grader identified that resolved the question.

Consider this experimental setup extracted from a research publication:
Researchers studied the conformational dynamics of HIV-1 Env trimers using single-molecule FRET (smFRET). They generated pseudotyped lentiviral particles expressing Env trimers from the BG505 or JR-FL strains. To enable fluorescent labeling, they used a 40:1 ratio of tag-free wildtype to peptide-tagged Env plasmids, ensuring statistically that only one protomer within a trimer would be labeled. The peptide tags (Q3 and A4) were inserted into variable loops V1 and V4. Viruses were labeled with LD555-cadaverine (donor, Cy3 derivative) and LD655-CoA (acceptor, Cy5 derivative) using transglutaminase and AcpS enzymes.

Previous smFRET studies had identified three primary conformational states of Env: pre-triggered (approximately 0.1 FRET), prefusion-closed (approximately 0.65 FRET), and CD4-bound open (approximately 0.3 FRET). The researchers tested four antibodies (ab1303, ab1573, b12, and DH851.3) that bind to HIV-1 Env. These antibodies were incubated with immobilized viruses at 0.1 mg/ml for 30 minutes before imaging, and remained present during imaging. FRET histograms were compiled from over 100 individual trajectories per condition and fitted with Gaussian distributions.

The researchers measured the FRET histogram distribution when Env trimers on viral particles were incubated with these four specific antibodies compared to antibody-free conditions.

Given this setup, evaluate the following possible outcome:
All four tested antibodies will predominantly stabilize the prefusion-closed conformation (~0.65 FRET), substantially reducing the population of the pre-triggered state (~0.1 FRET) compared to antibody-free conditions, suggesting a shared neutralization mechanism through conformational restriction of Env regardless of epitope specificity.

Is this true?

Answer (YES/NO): NO